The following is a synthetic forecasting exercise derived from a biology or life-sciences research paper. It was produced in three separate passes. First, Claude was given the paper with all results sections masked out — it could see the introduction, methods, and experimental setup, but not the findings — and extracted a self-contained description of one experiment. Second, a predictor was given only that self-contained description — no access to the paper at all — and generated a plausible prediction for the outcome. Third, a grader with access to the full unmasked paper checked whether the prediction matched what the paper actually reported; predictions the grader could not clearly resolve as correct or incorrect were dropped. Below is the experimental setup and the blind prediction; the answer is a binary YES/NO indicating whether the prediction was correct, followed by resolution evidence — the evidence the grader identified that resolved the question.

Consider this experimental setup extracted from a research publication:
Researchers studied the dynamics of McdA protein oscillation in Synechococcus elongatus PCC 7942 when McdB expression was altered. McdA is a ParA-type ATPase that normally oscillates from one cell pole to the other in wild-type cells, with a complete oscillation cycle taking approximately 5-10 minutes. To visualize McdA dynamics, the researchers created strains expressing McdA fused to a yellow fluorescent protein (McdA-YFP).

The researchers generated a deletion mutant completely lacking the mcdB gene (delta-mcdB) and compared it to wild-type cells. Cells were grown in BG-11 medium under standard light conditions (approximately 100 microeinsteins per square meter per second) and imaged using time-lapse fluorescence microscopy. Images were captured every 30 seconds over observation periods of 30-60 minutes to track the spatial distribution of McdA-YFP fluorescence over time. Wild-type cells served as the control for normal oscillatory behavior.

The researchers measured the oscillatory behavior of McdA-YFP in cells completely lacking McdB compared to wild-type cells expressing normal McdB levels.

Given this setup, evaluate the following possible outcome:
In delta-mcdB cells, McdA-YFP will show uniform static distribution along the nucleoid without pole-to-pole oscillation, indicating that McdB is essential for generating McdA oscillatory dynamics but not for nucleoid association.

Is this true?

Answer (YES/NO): YES